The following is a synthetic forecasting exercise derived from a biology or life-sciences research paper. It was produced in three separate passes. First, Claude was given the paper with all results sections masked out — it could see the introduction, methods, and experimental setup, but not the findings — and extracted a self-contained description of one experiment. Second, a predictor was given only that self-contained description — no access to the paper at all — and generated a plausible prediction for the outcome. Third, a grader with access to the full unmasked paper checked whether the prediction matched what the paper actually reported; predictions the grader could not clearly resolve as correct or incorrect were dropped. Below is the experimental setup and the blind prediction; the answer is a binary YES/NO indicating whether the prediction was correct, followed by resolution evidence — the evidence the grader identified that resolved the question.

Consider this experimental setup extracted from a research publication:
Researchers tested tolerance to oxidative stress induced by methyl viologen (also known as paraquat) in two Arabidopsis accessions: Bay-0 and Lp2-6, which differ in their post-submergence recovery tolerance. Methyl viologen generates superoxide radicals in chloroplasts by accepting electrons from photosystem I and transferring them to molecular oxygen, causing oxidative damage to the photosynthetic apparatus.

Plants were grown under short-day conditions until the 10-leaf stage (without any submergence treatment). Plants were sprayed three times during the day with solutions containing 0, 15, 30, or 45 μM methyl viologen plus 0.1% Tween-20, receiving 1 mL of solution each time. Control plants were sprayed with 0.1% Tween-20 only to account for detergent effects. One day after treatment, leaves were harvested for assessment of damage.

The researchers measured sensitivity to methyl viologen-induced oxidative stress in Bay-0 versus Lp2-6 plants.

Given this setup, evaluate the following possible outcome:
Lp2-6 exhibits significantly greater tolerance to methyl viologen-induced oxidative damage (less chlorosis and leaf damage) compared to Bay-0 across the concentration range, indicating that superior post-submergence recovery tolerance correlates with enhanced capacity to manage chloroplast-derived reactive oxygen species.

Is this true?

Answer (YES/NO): YES